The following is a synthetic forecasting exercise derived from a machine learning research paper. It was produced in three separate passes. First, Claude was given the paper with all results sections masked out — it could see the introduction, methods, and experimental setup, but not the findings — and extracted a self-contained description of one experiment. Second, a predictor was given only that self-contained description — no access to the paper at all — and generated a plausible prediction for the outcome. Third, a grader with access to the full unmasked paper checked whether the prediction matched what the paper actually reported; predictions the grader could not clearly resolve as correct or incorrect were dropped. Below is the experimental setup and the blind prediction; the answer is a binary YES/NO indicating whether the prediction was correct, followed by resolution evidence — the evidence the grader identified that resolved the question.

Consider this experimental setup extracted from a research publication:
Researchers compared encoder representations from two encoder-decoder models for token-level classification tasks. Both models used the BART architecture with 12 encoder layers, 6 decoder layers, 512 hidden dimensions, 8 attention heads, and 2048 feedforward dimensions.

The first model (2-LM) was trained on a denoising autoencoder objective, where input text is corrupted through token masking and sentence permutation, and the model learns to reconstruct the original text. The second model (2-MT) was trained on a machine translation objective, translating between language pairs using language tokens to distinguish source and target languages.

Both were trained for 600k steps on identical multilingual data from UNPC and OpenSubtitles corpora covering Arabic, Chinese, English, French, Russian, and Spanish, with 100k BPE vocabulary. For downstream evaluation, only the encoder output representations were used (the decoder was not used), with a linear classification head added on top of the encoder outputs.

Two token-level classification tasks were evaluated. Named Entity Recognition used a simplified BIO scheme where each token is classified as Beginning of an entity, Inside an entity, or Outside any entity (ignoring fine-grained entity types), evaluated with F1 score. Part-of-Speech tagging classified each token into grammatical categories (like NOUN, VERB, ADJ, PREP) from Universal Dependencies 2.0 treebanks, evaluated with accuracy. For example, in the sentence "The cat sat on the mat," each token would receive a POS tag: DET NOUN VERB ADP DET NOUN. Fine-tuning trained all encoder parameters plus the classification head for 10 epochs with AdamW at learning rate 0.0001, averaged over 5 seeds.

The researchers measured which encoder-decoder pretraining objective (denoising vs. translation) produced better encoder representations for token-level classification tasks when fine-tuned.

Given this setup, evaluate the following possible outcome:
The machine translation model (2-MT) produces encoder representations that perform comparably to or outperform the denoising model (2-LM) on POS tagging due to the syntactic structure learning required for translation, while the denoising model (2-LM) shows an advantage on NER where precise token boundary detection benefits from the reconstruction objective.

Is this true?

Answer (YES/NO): NO